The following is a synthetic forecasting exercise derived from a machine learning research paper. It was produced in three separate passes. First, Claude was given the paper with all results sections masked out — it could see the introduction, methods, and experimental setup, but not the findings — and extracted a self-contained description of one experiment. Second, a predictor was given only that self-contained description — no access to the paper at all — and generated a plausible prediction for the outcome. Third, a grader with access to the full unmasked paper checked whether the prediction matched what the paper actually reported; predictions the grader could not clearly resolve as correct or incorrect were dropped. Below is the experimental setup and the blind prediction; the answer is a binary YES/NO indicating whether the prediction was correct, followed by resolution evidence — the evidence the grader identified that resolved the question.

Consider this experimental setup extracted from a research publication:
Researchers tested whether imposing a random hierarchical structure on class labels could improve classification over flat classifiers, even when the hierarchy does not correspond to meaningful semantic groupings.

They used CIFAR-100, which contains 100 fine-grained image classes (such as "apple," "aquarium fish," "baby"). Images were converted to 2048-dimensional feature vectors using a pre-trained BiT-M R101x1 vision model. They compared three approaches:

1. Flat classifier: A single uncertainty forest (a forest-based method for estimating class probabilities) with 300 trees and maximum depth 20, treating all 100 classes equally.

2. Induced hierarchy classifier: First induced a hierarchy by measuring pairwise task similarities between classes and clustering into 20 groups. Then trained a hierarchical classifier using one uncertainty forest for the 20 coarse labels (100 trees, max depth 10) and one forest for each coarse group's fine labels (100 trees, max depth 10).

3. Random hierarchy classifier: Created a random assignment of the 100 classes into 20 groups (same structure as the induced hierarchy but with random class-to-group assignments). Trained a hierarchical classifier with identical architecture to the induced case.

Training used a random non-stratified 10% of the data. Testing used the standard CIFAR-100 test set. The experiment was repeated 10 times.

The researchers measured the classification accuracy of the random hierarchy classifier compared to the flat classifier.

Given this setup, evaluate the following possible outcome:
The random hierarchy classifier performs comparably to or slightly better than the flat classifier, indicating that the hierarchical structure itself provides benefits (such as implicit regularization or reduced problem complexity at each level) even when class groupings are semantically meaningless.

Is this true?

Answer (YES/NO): NO